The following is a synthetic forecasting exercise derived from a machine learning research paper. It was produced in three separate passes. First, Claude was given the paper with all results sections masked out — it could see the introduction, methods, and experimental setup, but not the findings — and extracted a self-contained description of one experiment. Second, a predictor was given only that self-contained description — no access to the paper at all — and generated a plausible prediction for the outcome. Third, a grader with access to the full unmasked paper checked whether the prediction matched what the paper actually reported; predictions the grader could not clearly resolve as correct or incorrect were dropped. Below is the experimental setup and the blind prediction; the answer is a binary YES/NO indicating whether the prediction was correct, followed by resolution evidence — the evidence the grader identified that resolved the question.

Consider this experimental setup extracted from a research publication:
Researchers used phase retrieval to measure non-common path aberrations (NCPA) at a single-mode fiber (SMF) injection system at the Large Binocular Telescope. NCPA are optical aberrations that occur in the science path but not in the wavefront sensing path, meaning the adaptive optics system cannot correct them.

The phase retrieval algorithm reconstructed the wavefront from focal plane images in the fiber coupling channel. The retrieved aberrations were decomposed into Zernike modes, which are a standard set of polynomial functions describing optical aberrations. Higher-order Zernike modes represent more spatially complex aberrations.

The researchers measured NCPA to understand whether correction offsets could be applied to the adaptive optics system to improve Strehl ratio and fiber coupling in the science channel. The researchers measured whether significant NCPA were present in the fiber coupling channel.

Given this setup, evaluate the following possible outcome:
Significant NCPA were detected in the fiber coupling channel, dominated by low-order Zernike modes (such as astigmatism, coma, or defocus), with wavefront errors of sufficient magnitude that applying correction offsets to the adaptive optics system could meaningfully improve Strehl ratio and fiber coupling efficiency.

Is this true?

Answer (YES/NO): NO